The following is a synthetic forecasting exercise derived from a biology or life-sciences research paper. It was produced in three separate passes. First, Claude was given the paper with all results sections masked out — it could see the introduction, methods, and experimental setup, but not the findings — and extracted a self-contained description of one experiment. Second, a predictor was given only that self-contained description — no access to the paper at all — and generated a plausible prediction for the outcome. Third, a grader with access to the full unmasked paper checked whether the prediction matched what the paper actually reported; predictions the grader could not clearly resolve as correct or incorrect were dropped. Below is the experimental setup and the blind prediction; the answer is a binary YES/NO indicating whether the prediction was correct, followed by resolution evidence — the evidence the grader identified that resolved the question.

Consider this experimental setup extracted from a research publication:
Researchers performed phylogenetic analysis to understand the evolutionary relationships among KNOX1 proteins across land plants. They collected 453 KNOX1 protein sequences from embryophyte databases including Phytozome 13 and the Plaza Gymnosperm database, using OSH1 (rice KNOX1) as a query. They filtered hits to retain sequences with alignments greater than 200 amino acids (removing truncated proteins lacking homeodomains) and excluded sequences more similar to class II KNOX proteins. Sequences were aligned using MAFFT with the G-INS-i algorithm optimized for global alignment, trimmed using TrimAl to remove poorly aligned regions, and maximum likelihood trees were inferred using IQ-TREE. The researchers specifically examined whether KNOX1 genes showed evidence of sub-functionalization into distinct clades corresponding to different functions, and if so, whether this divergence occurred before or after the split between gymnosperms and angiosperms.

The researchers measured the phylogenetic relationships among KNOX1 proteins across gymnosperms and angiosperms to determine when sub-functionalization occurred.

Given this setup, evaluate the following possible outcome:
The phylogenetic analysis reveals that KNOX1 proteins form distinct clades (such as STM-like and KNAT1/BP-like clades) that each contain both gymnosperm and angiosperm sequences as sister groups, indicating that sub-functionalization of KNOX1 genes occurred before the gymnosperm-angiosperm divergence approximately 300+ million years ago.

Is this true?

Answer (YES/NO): YES